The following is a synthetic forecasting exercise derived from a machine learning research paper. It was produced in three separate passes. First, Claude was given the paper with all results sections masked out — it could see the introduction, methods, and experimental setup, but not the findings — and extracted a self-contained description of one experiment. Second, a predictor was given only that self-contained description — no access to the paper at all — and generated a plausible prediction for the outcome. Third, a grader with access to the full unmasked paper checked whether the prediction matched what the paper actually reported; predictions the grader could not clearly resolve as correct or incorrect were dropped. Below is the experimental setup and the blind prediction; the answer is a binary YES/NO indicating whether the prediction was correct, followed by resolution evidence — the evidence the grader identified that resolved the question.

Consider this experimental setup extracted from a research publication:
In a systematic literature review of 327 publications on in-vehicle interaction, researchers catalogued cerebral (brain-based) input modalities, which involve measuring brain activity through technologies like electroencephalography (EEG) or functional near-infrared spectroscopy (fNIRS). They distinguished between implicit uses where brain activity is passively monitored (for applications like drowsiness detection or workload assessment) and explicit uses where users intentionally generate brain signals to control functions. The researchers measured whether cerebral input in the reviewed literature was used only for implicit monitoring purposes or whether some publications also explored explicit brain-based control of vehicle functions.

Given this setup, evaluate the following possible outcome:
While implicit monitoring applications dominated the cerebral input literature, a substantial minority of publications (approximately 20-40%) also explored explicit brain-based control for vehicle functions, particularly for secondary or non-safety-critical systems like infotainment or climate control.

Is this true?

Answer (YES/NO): NO